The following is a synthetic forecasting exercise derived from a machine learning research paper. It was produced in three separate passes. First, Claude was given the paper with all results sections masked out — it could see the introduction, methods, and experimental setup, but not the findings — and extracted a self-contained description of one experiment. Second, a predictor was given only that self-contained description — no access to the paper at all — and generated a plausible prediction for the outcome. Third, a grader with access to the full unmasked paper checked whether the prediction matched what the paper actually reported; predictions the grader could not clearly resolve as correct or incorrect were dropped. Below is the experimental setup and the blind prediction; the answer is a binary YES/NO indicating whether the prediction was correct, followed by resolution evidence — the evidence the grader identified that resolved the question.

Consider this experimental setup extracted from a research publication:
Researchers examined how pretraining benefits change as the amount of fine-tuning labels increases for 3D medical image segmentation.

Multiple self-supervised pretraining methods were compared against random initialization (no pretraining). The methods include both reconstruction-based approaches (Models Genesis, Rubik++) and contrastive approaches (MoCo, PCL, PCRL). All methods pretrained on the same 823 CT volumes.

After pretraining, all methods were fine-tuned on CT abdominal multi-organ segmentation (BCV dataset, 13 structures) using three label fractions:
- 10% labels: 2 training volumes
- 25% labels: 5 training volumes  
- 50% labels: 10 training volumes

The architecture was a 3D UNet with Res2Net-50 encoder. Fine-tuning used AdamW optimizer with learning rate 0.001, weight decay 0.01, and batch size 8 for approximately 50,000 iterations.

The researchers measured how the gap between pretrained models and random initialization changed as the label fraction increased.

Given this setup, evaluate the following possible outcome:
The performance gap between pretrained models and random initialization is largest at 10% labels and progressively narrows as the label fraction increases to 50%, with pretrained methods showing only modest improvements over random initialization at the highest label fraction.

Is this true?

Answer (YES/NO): YES